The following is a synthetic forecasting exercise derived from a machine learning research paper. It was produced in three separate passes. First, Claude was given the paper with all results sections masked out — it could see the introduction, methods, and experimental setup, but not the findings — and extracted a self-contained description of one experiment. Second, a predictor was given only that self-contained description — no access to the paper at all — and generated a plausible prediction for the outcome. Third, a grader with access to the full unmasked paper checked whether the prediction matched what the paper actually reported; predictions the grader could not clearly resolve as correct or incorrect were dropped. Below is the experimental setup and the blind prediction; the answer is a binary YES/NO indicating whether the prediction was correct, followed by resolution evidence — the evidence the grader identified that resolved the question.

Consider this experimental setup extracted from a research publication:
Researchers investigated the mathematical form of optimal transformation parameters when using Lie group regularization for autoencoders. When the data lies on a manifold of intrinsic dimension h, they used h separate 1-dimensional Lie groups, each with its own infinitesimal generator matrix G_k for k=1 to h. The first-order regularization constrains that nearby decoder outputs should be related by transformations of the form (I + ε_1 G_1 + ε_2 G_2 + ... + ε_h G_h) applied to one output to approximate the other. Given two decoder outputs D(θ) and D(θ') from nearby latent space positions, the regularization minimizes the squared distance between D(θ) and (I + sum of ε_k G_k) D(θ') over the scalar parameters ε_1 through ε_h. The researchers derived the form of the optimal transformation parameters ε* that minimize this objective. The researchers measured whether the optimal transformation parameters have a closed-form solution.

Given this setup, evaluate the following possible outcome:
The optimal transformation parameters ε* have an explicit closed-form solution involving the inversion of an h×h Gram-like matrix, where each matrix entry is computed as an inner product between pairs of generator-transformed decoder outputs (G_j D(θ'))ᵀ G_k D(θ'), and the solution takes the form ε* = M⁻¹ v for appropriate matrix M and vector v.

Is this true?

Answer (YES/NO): YES